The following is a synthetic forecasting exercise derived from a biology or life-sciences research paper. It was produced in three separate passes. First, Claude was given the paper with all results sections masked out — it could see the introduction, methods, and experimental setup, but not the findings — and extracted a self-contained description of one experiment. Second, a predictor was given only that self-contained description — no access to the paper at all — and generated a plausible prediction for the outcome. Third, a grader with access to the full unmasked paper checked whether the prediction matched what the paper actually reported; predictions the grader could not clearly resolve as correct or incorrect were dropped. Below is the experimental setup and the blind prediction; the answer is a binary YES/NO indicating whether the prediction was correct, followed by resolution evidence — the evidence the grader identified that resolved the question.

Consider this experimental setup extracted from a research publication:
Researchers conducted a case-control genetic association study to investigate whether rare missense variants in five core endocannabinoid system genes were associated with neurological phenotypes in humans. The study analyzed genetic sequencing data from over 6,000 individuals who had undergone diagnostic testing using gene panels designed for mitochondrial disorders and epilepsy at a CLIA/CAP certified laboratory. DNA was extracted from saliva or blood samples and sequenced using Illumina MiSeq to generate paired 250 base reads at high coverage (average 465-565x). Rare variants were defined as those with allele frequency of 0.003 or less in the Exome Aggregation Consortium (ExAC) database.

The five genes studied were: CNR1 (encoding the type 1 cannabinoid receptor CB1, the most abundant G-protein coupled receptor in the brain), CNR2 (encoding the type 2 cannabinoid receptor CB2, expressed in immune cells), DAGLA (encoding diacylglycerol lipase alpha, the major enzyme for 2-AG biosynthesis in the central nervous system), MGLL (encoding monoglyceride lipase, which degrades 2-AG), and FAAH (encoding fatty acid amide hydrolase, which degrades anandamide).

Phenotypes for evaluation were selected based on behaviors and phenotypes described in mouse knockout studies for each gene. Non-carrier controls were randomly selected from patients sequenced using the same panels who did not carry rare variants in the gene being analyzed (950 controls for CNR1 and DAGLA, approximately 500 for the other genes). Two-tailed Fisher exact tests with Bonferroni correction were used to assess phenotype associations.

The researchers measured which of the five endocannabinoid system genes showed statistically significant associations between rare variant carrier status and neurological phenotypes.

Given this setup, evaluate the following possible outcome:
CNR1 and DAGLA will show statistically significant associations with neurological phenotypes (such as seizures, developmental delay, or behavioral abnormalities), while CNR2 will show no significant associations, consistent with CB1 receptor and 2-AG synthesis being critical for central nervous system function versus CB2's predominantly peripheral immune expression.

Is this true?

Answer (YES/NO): YES